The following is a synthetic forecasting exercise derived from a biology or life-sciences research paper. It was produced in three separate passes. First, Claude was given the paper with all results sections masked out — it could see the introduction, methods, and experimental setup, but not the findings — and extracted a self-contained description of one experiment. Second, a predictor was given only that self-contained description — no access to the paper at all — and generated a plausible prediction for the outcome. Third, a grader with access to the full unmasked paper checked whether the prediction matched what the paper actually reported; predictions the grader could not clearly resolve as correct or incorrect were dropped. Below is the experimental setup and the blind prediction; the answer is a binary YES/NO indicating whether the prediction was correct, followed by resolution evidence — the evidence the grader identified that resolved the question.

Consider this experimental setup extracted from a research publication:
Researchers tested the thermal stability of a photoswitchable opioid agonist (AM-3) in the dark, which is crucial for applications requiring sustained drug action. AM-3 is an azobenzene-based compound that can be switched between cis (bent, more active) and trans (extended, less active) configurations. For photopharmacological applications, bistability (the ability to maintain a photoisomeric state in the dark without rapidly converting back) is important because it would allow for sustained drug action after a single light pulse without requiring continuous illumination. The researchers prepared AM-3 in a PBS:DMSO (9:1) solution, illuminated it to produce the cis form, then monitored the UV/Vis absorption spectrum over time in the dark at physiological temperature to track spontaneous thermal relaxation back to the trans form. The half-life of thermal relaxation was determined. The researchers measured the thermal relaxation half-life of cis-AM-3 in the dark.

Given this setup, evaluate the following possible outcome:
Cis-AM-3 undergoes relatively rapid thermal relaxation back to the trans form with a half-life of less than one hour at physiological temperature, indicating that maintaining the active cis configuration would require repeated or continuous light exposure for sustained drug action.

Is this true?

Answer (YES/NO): NO